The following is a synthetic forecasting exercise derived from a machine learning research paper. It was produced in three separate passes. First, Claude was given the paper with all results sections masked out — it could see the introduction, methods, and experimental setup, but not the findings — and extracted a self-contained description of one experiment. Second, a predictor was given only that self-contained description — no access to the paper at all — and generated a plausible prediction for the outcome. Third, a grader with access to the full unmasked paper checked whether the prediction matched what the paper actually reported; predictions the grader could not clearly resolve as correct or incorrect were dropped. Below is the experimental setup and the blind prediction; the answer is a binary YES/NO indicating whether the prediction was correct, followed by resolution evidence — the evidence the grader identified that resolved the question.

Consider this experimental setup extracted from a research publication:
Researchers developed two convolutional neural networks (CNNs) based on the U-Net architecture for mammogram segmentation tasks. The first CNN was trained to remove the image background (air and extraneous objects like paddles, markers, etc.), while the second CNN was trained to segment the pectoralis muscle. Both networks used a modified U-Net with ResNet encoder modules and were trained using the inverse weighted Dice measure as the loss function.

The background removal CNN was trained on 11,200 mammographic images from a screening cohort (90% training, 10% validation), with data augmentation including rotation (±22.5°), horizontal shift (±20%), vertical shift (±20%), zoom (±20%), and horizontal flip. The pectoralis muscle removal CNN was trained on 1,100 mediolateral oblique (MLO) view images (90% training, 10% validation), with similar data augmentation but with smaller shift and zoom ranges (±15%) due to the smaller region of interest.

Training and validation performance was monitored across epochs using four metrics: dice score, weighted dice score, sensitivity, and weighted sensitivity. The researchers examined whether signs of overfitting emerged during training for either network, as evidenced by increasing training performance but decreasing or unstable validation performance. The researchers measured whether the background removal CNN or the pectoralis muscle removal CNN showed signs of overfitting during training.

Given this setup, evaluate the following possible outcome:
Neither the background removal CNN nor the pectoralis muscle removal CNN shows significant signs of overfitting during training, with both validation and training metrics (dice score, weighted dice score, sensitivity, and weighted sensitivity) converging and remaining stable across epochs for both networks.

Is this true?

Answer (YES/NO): NO